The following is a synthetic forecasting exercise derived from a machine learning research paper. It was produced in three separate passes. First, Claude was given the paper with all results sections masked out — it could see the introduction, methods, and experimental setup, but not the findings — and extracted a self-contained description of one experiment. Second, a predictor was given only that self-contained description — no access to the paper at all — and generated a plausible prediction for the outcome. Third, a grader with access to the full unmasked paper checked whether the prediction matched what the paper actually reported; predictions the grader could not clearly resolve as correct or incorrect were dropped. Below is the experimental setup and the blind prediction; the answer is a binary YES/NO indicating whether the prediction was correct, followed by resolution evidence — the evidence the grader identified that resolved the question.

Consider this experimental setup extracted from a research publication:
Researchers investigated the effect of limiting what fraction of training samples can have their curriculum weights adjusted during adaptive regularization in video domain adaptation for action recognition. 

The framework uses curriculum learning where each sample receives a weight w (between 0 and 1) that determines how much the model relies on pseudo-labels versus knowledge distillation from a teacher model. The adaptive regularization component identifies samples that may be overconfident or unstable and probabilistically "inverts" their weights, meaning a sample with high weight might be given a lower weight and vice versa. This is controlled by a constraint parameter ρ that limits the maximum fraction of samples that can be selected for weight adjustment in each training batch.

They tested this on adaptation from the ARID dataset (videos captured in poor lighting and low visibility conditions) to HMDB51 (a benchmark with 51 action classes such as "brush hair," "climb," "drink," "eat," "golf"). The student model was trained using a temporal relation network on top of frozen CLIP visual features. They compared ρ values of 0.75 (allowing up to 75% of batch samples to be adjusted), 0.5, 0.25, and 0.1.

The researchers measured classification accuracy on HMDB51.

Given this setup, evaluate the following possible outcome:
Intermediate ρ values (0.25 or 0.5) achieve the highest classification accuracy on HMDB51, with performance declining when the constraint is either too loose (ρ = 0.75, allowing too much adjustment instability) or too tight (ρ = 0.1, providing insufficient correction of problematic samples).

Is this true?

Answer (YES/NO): NO